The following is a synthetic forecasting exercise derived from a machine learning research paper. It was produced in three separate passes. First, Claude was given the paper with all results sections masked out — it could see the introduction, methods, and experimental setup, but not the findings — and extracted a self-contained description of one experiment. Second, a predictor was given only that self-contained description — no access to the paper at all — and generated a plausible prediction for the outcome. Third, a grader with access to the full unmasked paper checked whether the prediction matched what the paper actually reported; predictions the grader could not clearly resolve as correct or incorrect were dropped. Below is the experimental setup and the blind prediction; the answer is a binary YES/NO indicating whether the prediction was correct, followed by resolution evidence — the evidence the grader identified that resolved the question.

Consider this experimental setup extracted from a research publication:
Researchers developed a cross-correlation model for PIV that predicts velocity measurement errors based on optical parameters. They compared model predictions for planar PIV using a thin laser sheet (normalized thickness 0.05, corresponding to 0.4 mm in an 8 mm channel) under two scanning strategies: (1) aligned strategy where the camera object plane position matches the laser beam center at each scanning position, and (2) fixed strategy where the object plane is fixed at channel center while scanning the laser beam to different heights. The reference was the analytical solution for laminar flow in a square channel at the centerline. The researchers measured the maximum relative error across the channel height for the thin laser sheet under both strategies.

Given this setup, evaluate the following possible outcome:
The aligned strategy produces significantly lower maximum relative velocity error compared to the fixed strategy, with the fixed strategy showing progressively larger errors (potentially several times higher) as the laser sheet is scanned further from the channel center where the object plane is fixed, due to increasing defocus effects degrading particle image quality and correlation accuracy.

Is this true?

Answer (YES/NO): NO